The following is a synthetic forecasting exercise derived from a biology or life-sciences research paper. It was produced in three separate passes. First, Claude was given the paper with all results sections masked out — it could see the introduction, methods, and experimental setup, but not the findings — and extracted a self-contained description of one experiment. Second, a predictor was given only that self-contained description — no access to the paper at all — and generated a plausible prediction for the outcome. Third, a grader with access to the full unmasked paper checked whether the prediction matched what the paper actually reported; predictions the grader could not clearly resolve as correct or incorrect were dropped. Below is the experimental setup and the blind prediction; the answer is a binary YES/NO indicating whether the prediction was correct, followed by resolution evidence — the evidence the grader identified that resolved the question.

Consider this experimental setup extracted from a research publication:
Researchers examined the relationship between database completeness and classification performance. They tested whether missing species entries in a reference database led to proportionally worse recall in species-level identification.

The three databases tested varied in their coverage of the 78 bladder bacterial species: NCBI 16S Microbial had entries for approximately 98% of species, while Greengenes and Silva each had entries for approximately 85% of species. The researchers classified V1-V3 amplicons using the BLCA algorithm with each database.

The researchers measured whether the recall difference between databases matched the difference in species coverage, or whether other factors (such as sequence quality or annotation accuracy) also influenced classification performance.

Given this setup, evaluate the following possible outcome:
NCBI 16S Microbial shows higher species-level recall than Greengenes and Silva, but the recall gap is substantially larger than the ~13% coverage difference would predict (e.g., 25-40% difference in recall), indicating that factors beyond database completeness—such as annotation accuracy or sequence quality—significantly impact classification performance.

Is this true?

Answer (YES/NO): NO